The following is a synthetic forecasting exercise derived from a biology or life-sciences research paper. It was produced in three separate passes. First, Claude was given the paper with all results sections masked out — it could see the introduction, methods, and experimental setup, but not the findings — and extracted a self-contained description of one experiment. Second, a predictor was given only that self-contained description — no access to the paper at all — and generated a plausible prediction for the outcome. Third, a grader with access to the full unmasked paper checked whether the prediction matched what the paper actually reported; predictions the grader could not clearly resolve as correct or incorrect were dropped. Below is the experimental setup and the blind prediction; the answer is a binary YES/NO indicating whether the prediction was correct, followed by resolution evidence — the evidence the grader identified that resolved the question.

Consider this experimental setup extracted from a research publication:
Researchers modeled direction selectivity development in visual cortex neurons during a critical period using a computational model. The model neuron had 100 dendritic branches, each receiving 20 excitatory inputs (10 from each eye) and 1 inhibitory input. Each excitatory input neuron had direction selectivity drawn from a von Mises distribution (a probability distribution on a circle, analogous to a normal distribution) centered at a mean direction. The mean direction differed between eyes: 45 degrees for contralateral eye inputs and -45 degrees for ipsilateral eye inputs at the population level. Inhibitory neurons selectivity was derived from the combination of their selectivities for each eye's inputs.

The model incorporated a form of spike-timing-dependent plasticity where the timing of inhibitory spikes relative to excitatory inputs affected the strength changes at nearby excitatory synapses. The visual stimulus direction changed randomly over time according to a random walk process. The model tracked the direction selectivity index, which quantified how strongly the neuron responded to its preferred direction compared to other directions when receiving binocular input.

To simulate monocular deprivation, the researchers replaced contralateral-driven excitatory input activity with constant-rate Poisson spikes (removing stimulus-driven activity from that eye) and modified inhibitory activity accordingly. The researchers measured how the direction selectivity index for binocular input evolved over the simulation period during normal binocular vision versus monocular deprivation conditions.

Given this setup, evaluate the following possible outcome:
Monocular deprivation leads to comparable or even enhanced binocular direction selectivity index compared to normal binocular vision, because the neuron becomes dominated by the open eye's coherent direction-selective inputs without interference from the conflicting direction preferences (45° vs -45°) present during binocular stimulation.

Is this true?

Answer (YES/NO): NO